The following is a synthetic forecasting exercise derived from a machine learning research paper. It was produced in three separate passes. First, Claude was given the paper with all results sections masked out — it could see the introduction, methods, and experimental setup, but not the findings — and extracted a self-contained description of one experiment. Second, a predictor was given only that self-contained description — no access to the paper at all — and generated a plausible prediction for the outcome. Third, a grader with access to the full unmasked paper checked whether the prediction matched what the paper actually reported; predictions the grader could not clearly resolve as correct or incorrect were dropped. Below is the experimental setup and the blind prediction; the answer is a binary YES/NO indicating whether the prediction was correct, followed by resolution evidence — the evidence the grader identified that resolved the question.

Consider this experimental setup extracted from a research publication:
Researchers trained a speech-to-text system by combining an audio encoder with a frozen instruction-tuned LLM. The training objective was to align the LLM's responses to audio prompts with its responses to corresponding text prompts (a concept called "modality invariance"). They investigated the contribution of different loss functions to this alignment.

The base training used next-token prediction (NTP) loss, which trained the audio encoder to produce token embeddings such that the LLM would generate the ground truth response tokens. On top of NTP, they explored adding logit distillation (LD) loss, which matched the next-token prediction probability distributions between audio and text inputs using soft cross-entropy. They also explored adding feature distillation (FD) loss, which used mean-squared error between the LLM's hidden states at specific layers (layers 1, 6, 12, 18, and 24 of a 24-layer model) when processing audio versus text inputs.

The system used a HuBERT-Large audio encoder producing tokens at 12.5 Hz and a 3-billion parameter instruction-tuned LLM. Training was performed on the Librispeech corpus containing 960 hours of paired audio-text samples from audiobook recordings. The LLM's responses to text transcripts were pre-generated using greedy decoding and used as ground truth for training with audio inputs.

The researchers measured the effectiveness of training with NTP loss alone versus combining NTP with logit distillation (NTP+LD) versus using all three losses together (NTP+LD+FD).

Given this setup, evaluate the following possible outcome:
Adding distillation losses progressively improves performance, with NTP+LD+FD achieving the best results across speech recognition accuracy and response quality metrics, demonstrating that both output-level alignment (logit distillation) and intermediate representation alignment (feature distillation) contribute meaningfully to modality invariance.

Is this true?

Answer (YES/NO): NO